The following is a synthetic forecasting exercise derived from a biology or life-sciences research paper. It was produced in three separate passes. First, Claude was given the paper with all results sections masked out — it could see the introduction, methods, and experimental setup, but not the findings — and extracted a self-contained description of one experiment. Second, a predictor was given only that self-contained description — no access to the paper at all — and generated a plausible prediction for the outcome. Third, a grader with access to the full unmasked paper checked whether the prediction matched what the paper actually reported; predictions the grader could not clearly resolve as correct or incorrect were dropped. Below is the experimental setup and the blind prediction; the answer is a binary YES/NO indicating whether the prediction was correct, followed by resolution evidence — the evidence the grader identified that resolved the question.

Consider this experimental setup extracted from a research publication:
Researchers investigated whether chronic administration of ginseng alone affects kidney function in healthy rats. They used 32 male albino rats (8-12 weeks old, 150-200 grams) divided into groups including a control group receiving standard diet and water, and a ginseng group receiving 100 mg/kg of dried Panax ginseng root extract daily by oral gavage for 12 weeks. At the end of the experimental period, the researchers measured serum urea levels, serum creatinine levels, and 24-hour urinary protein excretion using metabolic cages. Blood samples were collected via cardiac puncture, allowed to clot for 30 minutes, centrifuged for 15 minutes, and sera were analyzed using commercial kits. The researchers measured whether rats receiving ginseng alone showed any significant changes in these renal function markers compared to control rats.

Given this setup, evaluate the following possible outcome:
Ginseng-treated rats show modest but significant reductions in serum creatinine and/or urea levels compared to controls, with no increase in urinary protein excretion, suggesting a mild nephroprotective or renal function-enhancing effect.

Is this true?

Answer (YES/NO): NO